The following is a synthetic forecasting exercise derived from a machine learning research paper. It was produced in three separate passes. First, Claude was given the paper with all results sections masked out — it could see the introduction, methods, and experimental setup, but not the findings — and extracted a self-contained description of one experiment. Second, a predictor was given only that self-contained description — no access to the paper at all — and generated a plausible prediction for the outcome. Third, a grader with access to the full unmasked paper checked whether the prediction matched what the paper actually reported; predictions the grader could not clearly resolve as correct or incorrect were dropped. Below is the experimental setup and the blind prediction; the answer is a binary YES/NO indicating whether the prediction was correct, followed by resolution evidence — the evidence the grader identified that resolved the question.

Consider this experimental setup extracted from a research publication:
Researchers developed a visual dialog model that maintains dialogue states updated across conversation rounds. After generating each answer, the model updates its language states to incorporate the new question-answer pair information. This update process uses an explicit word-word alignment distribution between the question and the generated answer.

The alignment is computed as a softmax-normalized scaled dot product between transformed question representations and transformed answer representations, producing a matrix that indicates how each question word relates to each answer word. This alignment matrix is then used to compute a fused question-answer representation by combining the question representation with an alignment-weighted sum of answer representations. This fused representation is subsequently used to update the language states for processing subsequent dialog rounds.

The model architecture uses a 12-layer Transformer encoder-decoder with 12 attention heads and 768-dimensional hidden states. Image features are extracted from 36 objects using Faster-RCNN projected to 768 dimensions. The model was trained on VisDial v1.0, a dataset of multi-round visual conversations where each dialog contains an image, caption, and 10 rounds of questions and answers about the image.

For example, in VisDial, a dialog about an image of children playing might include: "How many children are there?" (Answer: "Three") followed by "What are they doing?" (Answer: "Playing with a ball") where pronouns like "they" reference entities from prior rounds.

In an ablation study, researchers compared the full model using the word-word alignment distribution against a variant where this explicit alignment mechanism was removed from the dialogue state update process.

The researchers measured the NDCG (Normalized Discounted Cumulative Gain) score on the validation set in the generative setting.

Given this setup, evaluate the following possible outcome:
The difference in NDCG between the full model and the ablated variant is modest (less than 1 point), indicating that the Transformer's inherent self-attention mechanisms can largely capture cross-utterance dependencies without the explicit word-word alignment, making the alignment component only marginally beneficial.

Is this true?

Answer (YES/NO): NO